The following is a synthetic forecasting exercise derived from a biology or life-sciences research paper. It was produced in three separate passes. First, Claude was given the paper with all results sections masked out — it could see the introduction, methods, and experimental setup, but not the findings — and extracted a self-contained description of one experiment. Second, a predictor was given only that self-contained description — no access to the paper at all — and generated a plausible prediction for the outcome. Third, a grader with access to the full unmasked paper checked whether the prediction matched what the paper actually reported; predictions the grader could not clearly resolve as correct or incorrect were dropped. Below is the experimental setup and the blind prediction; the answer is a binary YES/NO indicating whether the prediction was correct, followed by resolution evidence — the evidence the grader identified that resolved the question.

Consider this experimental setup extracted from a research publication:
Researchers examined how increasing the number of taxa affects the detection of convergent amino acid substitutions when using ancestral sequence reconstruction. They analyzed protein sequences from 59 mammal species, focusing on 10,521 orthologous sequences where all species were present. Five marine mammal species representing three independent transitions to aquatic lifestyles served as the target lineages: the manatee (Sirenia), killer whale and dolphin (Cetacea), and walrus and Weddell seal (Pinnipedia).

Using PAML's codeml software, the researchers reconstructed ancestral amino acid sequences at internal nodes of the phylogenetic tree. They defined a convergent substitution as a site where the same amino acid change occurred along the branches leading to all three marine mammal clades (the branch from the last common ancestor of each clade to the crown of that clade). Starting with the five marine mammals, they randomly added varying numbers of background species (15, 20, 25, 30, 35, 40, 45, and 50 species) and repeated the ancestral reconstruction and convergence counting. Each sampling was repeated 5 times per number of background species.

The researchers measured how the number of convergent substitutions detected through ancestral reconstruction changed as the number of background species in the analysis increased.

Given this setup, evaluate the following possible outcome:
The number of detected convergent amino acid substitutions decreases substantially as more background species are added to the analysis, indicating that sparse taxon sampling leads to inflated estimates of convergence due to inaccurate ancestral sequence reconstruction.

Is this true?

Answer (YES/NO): YES